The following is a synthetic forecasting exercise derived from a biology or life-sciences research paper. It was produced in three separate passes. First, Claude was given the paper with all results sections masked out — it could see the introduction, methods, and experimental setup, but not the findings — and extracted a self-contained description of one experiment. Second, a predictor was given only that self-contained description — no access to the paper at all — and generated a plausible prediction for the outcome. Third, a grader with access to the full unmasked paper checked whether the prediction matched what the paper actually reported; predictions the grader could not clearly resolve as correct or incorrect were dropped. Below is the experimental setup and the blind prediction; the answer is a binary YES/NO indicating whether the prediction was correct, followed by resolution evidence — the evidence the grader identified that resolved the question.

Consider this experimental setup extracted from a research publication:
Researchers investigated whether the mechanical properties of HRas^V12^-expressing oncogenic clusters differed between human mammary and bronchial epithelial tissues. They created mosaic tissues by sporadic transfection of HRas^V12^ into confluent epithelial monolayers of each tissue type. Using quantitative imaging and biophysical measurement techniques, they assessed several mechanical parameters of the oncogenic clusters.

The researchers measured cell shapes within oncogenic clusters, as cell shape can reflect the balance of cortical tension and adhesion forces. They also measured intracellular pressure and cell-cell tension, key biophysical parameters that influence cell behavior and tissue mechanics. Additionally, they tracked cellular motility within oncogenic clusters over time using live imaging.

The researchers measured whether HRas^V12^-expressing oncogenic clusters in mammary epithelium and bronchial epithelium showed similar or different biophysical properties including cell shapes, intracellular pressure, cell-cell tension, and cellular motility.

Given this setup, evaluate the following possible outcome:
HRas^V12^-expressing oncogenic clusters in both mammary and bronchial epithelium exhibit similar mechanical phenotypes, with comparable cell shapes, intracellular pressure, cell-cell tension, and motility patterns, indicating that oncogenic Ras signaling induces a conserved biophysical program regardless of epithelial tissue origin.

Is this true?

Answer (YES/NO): NO